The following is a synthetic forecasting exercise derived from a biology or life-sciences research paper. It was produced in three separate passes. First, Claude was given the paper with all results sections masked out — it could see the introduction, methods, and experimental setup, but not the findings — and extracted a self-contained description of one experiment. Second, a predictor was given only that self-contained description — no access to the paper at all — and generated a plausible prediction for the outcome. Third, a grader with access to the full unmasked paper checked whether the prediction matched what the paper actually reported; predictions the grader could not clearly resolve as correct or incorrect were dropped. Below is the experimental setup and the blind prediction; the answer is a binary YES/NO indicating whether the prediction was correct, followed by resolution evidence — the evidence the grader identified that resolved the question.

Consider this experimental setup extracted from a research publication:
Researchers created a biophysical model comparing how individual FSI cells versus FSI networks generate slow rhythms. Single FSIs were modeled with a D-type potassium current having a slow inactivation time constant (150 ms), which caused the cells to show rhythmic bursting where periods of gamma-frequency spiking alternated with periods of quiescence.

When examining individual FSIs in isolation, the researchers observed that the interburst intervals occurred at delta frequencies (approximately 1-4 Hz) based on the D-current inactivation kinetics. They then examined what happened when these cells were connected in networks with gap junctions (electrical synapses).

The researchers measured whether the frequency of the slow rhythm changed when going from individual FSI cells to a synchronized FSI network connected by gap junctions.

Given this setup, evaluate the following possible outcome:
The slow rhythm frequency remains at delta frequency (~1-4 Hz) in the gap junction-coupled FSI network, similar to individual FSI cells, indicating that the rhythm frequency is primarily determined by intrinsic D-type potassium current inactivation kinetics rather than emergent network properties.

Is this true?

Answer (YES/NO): NO